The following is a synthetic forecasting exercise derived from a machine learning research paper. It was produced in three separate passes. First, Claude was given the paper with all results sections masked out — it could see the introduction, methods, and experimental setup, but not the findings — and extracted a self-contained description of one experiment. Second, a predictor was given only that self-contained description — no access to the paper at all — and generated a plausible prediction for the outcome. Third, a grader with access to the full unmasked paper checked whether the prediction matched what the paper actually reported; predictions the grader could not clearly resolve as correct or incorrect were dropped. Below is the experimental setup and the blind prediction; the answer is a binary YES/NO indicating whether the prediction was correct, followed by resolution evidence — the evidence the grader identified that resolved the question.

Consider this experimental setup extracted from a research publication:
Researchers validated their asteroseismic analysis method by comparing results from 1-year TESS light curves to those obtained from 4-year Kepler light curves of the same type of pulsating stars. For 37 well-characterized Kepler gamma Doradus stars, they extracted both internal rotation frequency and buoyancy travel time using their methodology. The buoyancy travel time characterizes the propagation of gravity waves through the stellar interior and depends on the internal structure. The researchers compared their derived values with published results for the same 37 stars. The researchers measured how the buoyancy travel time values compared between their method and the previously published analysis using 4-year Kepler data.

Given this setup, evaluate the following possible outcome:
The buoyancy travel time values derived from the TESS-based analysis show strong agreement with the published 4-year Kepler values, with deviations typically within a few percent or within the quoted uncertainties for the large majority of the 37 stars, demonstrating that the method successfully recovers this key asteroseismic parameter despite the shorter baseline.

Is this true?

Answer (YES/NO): YES